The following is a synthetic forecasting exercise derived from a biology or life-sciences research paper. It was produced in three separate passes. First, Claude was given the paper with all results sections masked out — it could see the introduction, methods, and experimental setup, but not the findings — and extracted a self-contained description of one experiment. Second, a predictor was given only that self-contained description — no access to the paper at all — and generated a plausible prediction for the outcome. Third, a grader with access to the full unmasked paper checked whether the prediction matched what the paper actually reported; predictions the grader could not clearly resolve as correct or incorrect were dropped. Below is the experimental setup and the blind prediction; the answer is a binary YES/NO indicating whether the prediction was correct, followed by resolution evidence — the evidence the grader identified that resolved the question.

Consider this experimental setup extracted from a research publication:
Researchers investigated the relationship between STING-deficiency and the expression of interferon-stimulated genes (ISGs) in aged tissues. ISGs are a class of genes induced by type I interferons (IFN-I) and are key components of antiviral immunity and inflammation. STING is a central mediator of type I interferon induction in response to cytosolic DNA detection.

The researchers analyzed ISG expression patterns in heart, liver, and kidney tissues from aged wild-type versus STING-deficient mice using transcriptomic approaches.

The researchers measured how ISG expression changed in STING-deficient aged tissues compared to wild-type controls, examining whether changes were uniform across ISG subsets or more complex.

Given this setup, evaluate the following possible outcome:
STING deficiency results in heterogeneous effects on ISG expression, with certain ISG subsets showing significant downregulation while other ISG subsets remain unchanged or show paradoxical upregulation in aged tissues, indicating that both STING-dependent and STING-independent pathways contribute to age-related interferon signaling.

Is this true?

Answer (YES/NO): YES